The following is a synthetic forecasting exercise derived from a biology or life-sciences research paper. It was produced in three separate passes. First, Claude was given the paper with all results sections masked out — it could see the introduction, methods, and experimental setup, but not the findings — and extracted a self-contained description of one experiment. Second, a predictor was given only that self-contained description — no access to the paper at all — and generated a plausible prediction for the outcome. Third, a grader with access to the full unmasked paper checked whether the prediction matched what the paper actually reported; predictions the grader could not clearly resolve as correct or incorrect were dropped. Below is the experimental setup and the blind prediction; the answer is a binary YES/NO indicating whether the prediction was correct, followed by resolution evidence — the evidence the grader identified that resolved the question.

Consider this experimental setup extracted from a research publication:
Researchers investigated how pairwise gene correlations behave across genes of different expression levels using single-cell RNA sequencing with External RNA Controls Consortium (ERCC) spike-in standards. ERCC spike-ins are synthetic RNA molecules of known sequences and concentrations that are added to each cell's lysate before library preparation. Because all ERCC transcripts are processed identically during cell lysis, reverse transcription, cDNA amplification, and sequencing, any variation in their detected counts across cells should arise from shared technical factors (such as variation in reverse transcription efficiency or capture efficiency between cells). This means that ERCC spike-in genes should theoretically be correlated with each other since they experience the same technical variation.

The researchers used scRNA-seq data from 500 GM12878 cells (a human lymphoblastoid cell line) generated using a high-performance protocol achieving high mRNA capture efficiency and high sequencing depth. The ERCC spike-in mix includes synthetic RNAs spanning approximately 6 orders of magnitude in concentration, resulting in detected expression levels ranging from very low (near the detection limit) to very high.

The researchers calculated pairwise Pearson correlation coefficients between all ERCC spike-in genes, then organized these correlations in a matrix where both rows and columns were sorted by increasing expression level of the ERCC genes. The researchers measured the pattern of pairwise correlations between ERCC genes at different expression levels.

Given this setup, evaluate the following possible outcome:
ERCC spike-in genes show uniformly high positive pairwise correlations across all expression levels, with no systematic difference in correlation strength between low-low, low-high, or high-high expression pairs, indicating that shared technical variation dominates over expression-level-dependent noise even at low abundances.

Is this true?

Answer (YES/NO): NO